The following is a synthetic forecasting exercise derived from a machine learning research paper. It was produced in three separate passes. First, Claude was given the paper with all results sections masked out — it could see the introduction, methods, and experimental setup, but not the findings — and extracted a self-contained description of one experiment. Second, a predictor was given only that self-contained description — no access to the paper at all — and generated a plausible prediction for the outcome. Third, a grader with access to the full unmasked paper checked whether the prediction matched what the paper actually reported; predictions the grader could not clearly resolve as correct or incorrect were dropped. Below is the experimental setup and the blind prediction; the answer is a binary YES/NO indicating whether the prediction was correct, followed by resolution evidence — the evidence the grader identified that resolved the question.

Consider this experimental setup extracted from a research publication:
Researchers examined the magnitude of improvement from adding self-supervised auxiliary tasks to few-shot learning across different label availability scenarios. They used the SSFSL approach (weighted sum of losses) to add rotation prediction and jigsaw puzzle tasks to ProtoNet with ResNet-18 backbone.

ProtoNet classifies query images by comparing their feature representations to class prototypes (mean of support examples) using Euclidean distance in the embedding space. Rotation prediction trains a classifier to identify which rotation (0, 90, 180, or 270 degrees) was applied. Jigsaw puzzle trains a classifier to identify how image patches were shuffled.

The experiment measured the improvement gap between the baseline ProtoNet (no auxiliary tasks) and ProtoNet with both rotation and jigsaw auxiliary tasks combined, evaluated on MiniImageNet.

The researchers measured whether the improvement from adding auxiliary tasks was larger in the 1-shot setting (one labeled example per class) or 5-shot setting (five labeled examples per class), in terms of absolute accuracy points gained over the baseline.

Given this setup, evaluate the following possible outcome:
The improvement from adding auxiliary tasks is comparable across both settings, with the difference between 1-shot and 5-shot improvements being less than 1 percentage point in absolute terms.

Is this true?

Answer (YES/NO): NO